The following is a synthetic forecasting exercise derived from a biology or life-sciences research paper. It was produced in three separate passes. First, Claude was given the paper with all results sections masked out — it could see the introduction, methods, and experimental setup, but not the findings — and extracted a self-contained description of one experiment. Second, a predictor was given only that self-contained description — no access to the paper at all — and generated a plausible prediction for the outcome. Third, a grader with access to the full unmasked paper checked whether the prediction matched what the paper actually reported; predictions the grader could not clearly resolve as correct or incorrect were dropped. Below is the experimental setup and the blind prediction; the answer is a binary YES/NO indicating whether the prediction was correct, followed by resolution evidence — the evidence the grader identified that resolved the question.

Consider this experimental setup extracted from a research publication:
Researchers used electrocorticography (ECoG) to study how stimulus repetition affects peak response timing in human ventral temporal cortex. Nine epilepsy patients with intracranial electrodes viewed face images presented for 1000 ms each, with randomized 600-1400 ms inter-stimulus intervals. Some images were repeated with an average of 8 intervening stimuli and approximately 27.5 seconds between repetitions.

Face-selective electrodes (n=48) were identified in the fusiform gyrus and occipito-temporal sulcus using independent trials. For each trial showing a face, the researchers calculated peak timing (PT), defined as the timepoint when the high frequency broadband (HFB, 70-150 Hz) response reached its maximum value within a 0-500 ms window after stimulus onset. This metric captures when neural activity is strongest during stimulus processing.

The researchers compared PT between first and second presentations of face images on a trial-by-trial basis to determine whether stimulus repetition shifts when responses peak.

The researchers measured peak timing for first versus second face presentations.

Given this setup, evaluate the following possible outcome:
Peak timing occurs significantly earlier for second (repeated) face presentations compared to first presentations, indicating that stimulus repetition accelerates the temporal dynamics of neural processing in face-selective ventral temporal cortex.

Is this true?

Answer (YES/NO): YES